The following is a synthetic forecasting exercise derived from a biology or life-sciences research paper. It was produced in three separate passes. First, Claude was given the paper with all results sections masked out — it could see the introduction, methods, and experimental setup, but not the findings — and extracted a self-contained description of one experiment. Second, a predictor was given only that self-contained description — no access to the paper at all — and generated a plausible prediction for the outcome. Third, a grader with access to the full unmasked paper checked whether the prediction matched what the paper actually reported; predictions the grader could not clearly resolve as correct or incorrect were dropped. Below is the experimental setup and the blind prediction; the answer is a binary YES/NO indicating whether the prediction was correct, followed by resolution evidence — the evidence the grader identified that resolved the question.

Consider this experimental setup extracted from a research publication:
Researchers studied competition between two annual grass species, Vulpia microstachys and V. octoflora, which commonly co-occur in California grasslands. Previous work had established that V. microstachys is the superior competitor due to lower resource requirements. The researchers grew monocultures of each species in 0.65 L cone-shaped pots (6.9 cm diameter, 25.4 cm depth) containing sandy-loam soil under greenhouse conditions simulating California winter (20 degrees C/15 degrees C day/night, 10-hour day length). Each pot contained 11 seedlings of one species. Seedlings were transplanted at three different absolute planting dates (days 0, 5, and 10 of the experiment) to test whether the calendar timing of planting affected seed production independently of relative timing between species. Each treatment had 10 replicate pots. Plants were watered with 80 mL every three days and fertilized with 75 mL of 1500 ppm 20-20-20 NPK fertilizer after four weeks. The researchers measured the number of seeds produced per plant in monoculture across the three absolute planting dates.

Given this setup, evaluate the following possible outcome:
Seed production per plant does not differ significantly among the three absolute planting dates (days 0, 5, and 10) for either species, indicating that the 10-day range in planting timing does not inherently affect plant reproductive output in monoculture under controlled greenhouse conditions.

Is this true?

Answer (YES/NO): YES